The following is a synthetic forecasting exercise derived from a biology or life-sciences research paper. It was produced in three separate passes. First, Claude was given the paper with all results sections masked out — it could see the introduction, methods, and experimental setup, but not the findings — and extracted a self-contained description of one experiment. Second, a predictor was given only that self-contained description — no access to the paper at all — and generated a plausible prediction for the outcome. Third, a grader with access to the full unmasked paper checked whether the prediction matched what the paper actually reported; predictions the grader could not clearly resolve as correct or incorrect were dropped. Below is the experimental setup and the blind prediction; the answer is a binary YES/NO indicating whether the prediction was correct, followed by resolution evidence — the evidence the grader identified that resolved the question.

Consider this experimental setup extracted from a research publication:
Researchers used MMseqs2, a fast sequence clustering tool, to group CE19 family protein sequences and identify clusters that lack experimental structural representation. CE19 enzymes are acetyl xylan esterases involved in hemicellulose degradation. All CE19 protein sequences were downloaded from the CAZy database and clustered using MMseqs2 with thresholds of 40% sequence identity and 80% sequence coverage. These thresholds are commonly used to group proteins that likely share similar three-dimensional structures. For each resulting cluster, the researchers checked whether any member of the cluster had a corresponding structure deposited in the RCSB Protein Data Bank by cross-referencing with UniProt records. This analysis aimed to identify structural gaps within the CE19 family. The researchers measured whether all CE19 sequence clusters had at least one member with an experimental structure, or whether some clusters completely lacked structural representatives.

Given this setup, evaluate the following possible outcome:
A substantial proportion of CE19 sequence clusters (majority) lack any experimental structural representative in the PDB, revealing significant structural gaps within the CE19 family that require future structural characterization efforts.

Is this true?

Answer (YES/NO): YES